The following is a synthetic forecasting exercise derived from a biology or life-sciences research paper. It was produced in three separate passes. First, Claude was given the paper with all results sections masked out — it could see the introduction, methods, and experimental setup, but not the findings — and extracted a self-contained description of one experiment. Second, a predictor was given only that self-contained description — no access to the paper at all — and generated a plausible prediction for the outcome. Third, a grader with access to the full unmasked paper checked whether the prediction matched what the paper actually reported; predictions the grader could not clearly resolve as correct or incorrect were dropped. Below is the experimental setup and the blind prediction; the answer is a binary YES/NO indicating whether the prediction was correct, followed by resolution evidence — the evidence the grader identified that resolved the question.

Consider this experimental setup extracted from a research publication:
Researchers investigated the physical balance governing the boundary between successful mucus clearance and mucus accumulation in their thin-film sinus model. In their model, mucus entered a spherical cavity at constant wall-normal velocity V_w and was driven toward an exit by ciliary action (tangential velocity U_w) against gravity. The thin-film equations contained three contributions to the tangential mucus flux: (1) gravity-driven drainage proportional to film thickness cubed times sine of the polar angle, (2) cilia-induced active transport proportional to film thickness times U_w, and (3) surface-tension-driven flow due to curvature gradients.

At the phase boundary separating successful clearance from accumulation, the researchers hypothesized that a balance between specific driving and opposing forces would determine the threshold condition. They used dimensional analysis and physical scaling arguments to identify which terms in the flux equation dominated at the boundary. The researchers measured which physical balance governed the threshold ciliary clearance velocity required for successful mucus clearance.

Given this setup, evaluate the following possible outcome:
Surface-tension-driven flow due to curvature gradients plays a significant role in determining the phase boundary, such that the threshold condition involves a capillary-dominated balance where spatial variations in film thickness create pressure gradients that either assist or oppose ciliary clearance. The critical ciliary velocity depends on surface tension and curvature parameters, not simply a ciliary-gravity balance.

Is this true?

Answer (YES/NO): NO